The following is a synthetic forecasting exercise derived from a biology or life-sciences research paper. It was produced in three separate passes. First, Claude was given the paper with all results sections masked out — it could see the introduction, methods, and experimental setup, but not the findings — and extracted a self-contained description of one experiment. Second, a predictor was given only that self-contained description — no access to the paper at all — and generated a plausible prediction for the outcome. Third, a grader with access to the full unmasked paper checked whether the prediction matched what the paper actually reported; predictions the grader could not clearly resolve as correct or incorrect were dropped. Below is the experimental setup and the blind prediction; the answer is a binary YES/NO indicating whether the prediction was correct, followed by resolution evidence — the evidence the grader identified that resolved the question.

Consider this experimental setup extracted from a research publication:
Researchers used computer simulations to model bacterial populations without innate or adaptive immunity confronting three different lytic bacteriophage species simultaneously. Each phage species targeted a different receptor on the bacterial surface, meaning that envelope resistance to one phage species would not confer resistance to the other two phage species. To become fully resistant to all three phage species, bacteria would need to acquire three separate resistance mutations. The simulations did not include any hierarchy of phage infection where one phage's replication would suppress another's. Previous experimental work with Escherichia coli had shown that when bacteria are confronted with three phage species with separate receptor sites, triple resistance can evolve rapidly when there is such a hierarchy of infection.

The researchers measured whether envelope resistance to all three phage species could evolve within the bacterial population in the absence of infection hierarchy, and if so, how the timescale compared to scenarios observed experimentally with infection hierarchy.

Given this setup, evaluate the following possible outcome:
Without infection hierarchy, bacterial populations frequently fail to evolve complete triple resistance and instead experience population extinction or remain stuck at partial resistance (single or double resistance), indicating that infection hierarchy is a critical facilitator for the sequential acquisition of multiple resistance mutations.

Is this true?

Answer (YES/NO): NO